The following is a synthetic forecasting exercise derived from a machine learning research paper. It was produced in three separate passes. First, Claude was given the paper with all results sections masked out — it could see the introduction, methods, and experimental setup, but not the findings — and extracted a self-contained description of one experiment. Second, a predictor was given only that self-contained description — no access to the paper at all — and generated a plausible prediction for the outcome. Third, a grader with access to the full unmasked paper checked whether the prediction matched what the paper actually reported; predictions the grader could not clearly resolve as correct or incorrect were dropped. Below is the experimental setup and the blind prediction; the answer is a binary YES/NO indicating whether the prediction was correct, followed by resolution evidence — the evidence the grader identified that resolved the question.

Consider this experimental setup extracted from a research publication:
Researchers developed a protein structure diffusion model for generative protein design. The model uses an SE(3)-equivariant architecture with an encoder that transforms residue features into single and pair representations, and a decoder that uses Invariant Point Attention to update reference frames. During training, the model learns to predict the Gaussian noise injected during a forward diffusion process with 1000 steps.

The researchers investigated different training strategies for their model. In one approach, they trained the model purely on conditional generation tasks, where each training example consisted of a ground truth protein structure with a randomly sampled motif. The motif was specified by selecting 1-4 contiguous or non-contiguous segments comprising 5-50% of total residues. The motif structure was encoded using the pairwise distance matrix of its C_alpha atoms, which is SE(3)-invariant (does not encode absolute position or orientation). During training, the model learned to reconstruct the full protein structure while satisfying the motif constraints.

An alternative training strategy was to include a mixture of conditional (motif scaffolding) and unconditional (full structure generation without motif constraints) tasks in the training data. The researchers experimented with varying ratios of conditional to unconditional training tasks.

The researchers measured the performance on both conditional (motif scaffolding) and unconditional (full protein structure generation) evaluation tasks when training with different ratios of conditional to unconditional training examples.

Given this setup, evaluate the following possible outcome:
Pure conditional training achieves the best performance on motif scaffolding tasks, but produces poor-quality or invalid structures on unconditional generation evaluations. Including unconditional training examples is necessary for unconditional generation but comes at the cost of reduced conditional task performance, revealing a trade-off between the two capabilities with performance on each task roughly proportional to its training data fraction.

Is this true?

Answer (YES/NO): NO